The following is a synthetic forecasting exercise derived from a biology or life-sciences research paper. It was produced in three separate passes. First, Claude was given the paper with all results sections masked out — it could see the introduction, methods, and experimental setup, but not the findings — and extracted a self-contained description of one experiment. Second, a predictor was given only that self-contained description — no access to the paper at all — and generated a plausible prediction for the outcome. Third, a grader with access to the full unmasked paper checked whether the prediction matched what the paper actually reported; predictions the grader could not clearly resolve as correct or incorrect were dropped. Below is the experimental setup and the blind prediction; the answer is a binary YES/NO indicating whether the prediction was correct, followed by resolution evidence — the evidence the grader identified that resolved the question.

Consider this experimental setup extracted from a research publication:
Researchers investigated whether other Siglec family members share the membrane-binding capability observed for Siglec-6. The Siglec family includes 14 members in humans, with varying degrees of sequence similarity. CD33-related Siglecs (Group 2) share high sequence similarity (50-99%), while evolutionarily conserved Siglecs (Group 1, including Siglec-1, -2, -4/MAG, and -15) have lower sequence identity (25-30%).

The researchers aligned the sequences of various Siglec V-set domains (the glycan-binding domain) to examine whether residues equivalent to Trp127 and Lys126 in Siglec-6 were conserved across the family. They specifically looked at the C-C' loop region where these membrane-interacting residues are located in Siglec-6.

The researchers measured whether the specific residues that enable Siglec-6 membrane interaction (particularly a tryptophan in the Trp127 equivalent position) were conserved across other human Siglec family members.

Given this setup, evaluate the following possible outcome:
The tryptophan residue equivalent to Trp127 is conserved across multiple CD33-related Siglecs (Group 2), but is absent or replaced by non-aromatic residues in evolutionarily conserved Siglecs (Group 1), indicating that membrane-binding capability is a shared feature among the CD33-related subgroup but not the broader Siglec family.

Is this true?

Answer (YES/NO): NO